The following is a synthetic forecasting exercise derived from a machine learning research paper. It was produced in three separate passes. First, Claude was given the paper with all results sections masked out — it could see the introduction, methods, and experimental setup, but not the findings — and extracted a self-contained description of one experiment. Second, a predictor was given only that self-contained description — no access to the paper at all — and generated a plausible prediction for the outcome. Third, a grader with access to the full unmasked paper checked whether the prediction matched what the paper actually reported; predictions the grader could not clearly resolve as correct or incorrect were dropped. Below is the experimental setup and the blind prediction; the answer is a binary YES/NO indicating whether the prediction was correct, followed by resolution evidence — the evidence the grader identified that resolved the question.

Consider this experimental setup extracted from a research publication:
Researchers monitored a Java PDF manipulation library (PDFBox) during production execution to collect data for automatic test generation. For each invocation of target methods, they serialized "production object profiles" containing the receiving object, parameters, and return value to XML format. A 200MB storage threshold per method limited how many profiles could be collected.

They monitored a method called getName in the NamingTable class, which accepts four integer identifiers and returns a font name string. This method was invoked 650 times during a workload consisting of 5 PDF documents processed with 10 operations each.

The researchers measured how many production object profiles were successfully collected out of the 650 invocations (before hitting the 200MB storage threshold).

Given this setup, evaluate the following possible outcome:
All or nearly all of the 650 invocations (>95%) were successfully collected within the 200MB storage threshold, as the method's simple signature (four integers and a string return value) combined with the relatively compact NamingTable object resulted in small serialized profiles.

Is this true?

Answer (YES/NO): NO